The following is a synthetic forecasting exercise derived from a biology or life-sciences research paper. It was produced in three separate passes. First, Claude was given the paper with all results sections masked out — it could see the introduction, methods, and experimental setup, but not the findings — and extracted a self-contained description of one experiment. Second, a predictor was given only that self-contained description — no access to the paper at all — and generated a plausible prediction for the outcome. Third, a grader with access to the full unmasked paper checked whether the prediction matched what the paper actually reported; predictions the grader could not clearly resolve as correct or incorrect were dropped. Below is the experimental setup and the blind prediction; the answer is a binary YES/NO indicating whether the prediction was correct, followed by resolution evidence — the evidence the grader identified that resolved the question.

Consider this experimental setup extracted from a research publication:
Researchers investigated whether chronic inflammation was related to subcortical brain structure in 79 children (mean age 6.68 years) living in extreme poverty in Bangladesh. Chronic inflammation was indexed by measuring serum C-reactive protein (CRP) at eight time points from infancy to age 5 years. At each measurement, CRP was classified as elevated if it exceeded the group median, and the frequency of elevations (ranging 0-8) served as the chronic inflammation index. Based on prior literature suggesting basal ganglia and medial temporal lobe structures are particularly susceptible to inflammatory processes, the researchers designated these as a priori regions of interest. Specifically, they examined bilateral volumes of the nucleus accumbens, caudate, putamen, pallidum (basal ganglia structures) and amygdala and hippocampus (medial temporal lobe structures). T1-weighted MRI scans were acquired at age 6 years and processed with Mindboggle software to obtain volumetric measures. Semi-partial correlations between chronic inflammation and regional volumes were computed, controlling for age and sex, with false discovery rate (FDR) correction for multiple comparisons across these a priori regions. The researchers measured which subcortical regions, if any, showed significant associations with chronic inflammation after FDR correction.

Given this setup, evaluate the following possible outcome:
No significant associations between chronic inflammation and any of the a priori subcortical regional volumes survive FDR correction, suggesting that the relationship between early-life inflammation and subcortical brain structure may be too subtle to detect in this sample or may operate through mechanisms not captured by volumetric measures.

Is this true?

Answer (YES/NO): NO